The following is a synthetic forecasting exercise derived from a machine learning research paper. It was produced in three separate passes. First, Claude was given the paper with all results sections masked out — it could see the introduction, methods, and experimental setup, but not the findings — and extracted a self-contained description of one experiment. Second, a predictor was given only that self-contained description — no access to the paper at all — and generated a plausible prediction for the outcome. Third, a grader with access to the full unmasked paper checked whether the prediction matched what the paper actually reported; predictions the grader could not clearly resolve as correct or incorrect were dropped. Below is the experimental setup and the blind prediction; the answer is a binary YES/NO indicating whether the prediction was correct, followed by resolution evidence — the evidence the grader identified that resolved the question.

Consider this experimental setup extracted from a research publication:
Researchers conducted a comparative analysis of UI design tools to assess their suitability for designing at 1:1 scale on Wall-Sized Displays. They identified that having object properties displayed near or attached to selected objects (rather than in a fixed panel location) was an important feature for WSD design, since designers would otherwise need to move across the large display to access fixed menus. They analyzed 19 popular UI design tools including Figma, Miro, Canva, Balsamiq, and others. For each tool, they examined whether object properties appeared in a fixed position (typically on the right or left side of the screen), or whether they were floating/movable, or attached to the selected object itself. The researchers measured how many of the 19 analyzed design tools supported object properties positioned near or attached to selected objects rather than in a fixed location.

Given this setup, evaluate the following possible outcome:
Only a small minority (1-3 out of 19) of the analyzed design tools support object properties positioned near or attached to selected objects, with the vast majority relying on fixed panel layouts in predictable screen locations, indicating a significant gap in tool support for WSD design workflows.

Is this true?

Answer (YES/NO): YES